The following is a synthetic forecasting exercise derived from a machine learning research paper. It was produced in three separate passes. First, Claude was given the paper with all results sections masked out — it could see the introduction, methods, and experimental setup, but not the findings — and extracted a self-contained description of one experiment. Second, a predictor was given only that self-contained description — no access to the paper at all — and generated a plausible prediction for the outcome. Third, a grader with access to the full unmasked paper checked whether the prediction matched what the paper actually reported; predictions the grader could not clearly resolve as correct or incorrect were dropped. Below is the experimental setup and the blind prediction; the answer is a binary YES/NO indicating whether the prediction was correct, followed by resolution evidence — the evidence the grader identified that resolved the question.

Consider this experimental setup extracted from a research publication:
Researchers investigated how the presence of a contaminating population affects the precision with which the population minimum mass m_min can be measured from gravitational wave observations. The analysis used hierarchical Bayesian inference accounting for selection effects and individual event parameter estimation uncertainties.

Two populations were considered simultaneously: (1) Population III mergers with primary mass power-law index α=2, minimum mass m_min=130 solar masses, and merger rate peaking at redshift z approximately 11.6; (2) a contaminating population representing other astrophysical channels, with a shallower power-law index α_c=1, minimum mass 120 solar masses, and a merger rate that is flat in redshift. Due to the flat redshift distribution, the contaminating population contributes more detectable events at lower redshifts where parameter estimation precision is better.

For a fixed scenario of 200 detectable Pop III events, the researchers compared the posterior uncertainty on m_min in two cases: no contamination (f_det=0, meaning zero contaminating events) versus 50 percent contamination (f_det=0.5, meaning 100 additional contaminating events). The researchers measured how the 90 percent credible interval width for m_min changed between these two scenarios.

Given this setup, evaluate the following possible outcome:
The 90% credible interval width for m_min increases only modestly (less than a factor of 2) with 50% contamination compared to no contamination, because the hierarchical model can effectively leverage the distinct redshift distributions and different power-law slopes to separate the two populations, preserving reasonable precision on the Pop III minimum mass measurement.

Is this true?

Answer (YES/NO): YES